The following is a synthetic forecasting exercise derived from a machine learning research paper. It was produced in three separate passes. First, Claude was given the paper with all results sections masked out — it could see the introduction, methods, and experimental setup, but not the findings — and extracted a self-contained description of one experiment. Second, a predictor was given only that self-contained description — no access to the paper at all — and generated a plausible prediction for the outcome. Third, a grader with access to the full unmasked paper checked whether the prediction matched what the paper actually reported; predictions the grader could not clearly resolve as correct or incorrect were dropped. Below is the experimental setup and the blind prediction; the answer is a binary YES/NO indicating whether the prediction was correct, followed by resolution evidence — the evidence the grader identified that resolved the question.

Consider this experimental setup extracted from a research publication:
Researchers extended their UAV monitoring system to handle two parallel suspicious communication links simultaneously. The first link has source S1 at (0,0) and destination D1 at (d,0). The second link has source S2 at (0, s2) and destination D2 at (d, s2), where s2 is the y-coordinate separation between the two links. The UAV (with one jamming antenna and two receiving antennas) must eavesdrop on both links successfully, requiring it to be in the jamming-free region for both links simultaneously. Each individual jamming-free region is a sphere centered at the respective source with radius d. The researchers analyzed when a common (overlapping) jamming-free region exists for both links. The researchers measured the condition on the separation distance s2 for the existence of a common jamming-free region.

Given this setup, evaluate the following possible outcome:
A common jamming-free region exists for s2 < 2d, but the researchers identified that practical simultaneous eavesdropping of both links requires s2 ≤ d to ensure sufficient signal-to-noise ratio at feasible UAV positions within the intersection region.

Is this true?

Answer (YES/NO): NO